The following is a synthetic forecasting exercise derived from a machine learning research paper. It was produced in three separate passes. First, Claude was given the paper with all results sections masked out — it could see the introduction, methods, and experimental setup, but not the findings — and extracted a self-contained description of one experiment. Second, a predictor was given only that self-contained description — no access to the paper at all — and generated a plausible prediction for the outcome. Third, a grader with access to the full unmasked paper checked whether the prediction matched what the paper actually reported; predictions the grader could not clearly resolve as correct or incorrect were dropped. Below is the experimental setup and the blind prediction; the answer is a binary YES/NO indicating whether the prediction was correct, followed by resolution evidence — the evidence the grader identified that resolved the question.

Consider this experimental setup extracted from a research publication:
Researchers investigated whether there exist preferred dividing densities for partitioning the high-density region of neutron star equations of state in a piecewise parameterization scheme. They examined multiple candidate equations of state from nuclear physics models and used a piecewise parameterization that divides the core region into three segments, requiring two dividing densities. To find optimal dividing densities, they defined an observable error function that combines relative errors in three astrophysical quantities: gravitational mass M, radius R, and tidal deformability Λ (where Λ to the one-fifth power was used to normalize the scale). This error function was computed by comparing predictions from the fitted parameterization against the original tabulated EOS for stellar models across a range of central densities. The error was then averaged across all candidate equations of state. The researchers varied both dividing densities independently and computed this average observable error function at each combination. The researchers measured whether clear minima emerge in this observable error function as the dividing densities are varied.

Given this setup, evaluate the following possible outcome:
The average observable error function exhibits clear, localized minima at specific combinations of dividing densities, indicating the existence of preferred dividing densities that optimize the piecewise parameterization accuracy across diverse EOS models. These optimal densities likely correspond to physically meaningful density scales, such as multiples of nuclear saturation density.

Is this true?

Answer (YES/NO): NO